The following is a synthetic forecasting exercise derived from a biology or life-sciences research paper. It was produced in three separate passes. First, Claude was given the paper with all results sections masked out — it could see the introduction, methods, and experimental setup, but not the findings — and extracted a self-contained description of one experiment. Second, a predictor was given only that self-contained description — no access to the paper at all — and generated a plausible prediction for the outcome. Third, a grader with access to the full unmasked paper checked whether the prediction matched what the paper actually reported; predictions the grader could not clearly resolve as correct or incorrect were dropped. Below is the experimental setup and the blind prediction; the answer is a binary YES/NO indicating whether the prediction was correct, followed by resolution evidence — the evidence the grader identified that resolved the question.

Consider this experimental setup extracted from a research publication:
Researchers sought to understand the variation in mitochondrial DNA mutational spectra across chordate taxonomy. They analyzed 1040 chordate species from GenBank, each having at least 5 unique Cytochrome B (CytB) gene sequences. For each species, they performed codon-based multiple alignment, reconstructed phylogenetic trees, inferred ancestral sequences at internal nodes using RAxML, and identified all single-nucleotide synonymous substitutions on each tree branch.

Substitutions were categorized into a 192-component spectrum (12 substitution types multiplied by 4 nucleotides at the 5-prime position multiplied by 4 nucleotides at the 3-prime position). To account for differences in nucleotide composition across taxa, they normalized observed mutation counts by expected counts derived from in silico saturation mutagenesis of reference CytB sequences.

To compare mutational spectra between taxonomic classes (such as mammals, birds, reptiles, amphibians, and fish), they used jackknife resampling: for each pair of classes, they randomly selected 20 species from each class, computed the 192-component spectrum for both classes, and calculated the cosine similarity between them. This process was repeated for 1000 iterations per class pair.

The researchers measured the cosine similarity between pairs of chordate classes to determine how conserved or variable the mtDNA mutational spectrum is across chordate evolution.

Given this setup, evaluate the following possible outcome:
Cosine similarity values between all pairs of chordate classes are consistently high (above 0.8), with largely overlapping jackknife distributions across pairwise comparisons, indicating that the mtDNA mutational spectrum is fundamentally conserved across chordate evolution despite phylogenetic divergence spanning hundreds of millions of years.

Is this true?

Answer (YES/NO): NO